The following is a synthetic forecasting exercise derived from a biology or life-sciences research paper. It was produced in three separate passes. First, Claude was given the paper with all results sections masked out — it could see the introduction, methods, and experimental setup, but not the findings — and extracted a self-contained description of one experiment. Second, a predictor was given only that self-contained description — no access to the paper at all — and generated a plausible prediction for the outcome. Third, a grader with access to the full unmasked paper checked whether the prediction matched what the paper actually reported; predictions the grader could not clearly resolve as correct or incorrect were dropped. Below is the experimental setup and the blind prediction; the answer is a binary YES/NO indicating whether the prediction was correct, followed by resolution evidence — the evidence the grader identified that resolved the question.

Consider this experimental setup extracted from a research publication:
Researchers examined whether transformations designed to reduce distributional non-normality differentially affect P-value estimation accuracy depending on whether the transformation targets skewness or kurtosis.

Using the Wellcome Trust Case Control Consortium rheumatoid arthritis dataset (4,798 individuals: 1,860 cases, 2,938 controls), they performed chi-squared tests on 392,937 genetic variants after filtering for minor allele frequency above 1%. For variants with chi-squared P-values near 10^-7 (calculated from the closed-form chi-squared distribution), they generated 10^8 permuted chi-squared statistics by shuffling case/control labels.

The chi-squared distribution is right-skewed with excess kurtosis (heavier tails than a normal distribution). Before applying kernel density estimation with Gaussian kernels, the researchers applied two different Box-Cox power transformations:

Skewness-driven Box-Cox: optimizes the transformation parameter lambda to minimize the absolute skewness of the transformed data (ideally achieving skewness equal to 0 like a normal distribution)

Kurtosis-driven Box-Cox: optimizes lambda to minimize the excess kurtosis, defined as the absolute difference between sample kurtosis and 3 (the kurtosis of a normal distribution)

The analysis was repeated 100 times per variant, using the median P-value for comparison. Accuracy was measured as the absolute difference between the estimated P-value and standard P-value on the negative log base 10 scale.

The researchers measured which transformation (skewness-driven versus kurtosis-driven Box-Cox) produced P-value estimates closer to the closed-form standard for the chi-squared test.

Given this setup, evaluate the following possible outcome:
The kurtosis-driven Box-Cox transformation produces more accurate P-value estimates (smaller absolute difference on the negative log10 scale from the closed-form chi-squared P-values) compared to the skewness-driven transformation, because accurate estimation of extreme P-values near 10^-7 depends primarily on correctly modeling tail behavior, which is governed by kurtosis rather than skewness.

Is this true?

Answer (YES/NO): YES